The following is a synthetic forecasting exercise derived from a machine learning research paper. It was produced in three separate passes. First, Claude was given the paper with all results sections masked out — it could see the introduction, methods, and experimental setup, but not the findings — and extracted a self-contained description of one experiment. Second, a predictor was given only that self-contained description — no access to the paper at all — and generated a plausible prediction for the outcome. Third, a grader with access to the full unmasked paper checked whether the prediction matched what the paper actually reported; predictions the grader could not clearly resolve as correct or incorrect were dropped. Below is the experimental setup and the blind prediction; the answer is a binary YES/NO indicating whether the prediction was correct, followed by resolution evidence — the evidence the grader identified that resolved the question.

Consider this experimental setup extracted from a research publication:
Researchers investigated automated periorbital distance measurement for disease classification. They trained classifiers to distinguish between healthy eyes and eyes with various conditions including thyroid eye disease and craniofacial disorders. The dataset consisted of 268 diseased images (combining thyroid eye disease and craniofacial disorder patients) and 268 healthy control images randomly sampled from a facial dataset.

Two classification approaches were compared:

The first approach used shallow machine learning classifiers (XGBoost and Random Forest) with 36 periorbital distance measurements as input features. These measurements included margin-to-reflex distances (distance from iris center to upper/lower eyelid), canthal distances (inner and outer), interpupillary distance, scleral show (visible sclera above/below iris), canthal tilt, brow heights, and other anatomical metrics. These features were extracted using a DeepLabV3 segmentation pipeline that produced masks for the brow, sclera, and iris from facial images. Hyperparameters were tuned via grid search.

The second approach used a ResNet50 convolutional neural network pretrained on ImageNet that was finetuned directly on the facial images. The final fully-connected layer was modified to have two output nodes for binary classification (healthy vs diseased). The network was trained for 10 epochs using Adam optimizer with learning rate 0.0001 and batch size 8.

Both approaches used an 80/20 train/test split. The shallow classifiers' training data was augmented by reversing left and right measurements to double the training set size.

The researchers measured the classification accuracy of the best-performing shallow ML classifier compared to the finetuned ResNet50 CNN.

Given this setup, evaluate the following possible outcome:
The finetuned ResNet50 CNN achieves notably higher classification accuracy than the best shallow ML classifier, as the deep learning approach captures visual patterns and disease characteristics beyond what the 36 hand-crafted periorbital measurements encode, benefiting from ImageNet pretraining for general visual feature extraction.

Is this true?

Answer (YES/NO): YES